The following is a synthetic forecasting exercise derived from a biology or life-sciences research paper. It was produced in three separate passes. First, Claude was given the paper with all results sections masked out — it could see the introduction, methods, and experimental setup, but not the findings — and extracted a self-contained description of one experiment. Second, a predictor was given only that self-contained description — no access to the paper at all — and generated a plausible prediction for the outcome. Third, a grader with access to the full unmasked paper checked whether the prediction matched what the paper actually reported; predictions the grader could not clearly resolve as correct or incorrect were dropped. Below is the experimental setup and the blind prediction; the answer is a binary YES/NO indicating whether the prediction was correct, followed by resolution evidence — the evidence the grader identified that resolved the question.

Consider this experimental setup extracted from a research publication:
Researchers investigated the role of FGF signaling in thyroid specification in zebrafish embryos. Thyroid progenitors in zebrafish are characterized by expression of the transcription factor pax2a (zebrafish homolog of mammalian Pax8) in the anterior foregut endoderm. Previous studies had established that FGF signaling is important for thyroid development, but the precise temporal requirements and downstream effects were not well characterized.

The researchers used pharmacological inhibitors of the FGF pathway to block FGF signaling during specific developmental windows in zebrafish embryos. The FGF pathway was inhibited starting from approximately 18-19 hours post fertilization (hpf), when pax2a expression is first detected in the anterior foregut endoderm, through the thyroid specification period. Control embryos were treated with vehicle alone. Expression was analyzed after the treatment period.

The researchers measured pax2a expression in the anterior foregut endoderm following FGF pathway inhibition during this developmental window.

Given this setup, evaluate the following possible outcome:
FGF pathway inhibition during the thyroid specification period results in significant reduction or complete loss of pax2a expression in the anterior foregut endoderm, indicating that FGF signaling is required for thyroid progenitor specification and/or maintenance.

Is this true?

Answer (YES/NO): YES